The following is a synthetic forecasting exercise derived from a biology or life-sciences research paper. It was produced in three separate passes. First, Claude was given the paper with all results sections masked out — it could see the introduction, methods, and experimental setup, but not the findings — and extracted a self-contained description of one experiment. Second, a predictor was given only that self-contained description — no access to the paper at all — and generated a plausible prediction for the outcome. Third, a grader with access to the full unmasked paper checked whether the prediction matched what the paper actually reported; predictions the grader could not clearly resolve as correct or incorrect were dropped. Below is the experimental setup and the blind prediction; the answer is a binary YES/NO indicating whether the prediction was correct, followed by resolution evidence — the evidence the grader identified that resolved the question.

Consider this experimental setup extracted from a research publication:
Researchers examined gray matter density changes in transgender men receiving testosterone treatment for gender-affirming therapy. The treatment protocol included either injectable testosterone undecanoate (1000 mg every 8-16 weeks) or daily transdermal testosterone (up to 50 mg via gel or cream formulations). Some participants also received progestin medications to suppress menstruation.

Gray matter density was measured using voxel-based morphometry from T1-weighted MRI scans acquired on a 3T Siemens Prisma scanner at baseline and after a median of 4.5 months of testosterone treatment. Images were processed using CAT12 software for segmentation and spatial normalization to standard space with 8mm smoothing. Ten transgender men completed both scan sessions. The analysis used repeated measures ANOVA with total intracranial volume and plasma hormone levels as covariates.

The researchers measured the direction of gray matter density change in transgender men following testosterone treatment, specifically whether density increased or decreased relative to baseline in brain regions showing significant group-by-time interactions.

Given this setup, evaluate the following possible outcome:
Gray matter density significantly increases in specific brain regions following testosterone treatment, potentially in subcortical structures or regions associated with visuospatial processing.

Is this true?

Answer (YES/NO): YES